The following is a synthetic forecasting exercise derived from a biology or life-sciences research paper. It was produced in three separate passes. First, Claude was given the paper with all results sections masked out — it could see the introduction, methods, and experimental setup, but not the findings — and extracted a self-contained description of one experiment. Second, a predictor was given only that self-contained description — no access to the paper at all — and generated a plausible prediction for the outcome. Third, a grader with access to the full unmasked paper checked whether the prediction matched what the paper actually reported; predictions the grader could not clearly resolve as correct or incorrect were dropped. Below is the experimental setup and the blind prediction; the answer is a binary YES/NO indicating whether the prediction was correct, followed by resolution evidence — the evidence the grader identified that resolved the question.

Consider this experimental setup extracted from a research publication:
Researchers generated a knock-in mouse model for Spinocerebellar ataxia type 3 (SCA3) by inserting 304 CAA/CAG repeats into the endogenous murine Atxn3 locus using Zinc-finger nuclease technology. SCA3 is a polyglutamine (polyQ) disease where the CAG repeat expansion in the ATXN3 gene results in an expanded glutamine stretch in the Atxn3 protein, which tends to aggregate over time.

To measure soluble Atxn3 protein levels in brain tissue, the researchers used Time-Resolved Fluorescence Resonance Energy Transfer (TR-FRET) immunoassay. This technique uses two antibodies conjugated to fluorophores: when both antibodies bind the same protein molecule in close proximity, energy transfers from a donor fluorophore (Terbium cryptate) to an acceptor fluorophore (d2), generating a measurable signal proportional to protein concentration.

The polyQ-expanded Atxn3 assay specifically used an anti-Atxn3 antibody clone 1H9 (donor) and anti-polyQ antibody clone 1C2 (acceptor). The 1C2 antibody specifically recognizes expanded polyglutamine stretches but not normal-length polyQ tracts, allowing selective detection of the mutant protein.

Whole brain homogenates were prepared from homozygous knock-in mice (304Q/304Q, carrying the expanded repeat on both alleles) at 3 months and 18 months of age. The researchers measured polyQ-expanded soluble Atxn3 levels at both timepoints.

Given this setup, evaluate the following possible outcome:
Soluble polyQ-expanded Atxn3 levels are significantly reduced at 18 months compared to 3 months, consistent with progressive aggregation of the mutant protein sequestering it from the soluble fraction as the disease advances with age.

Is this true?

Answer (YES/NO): YES